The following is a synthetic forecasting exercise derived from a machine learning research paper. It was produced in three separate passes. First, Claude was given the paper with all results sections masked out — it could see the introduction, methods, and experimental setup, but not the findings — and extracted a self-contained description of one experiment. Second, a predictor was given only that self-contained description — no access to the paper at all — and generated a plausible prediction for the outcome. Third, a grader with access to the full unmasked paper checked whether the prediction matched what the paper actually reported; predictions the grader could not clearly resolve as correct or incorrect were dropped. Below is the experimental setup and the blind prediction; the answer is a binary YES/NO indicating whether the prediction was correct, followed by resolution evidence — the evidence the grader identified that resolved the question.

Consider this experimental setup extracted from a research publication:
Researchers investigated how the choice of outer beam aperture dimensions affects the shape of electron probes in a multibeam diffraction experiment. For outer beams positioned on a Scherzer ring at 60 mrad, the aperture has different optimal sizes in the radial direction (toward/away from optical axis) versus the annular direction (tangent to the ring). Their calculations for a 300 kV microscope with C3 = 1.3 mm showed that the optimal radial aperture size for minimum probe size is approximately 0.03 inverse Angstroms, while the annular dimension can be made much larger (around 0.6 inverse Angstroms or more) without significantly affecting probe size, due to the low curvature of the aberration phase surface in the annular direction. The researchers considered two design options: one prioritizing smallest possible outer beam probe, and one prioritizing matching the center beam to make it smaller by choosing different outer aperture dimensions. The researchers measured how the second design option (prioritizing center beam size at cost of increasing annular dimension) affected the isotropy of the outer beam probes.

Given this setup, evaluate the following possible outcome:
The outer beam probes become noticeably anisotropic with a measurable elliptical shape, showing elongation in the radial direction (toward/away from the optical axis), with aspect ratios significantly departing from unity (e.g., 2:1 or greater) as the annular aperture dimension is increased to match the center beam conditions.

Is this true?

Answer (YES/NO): NO